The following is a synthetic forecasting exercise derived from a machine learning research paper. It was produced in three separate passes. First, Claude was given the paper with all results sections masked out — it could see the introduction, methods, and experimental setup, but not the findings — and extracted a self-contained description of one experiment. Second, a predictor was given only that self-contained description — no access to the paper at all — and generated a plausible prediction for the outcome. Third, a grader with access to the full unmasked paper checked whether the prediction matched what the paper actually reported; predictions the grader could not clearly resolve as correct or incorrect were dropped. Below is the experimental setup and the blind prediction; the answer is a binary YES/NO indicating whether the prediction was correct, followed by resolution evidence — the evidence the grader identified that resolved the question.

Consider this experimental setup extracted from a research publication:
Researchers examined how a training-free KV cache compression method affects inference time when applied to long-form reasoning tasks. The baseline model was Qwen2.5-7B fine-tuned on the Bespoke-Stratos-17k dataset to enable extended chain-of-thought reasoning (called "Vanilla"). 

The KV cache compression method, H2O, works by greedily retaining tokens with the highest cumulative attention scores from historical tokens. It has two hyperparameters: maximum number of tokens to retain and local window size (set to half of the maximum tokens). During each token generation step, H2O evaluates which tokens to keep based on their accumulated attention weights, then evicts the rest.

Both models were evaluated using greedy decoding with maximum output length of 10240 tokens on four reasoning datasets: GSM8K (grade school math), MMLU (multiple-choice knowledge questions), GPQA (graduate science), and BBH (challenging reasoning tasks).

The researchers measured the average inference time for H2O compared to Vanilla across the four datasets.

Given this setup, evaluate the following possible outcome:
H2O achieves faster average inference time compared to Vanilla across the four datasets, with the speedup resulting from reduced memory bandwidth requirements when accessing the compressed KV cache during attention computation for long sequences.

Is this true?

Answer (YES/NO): NO